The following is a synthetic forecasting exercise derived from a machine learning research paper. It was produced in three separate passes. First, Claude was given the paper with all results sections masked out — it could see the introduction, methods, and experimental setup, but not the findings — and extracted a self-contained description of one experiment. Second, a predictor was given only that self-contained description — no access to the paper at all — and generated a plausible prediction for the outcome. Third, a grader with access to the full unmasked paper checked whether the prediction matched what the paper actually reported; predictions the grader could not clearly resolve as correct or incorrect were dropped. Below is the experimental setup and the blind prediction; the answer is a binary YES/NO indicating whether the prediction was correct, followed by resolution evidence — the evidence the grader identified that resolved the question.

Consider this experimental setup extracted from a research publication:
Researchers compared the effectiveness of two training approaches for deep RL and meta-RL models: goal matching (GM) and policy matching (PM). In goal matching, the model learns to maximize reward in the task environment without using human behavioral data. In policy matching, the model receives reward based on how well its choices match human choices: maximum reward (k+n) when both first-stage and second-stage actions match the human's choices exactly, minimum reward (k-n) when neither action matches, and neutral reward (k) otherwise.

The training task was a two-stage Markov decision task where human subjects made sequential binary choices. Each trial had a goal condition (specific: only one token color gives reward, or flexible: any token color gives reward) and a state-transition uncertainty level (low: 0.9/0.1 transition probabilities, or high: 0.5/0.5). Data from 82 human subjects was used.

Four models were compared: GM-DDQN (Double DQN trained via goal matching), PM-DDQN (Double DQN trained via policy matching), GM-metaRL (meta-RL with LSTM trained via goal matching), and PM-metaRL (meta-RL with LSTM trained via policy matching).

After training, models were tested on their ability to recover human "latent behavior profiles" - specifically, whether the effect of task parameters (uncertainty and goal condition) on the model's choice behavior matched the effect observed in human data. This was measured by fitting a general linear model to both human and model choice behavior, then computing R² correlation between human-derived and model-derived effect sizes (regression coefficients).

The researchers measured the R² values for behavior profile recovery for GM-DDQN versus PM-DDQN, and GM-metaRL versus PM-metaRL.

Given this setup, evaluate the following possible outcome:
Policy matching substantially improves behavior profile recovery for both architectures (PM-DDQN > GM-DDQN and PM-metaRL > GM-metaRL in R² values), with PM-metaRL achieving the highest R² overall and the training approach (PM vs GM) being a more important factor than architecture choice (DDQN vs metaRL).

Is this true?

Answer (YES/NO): NO